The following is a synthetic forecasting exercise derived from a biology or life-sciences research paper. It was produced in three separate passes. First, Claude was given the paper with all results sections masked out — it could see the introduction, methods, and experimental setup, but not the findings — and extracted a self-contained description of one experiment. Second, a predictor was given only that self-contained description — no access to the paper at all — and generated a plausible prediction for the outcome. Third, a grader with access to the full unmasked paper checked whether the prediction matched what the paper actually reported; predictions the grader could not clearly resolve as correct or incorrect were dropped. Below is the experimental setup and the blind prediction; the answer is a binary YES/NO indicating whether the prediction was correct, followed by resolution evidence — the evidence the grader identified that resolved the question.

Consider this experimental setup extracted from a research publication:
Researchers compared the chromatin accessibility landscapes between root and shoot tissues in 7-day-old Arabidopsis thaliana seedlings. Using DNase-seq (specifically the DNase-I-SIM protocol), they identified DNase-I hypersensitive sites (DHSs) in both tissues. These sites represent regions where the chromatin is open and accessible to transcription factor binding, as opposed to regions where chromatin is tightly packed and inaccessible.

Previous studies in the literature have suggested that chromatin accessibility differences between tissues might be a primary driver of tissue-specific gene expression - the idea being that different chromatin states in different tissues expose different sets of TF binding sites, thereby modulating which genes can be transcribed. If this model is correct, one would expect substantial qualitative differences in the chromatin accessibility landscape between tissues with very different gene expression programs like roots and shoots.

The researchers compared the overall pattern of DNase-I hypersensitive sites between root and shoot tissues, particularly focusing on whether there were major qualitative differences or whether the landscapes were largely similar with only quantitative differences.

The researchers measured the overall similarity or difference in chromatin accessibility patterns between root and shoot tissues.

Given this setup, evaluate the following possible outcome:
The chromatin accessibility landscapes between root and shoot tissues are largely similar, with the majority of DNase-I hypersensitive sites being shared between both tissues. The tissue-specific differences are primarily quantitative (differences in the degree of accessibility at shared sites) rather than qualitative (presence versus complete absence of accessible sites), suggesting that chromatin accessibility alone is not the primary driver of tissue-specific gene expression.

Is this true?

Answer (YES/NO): YES